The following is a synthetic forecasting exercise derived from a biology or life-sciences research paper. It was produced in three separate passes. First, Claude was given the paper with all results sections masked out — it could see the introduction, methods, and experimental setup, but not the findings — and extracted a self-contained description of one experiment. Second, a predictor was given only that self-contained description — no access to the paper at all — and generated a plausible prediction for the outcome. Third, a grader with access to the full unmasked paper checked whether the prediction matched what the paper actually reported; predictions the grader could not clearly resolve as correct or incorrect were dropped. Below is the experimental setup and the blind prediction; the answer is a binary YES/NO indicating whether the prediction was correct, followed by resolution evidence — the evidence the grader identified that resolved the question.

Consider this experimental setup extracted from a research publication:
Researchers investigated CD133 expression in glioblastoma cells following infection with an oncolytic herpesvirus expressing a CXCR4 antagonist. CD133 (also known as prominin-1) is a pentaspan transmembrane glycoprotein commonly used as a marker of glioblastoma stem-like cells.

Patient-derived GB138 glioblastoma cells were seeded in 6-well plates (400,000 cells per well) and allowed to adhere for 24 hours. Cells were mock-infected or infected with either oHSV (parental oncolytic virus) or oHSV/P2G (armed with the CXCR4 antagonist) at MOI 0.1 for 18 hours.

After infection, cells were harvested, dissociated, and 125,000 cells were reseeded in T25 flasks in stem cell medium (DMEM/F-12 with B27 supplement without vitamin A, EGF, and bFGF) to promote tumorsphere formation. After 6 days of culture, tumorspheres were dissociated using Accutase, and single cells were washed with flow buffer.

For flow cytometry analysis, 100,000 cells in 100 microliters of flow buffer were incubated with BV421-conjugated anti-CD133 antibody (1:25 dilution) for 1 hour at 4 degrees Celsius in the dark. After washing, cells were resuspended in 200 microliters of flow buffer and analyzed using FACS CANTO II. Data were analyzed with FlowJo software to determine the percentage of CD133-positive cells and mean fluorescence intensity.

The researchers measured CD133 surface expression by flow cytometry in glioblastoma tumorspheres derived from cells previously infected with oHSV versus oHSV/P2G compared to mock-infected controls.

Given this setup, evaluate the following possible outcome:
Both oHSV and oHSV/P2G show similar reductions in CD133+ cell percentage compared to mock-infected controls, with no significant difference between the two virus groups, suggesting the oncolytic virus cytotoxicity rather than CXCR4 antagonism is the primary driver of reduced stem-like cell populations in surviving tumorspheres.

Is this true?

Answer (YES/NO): NO